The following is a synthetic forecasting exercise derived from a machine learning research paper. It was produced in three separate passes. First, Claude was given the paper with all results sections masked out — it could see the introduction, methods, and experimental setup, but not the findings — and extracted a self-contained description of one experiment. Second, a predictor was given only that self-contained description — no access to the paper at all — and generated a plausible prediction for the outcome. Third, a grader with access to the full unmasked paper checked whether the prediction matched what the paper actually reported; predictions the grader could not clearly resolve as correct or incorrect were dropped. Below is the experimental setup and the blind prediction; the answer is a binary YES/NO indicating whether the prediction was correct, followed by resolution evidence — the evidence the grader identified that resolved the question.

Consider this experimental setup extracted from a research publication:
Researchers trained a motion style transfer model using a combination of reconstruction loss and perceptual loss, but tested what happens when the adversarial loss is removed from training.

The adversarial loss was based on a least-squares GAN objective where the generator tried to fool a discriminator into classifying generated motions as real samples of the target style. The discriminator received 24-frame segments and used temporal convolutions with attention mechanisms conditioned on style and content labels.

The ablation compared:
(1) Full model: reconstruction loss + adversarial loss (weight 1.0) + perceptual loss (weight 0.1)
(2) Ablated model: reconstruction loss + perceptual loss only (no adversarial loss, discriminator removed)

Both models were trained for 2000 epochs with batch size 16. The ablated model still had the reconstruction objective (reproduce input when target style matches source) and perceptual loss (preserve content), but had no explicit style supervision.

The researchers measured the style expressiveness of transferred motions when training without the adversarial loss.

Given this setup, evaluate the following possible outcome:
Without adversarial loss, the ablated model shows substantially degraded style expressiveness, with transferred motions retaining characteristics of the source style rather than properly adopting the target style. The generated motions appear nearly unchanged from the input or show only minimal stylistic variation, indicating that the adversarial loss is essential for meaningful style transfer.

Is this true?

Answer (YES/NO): YES